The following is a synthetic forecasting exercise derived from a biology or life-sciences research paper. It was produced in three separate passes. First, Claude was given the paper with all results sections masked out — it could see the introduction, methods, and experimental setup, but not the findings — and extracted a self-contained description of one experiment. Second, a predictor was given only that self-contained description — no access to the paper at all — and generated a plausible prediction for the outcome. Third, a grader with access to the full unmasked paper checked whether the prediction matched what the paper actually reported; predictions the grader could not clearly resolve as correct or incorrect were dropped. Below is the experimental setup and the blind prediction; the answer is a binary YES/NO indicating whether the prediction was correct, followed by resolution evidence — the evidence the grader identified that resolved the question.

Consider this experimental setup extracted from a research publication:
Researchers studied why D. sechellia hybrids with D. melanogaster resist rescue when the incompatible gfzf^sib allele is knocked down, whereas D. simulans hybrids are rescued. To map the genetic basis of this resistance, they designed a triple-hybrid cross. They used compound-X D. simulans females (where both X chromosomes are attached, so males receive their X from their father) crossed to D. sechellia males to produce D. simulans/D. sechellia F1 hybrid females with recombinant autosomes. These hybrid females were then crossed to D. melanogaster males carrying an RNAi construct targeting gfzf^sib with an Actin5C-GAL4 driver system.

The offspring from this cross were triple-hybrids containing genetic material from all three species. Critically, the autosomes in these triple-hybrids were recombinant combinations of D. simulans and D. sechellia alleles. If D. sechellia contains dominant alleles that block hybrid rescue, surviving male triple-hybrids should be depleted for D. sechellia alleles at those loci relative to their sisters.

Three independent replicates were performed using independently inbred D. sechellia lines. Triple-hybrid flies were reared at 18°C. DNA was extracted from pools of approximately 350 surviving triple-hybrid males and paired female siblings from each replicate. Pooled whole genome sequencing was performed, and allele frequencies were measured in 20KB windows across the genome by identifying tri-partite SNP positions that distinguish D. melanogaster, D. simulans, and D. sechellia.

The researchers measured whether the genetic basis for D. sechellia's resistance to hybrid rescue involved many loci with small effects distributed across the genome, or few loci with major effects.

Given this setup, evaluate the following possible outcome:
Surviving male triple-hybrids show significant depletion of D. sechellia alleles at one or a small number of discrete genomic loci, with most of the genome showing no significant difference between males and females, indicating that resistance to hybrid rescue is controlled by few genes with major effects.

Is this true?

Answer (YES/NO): YES